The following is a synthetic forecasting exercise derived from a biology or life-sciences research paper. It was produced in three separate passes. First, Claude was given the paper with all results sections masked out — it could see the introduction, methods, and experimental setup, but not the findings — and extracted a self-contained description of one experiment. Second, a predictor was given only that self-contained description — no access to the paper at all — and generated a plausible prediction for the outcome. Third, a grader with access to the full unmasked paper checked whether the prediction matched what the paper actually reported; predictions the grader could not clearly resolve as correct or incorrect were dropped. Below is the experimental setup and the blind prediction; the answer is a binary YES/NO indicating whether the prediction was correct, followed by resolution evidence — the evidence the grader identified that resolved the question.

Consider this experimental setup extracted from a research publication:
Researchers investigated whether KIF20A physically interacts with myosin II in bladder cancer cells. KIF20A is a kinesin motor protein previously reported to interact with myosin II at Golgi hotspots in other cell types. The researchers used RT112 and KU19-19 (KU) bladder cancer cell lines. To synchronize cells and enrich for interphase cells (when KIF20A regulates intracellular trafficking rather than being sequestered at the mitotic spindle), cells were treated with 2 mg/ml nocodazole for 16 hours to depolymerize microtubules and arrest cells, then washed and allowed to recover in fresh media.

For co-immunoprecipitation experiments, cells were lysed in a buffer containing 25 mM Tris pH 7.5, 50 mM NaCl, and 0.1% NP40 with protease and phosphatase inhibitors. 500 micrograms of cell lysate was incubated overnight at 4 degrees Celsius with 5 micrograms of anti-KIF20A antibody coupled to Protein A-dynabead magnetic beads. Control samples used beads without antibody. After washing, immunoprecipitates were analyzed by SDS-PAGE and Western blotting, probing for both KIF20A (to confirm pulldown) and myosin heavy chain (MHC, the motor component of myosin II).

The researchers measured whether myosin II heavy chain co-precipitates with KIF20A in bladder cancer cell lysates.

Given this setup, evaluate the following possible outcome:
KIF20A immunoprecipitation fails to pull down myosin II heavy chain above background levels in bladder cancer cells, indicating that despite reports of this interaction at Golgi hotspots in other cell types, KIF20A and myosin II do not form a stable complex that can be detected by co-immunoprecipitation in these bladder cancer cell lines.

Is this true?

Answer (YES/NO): NO